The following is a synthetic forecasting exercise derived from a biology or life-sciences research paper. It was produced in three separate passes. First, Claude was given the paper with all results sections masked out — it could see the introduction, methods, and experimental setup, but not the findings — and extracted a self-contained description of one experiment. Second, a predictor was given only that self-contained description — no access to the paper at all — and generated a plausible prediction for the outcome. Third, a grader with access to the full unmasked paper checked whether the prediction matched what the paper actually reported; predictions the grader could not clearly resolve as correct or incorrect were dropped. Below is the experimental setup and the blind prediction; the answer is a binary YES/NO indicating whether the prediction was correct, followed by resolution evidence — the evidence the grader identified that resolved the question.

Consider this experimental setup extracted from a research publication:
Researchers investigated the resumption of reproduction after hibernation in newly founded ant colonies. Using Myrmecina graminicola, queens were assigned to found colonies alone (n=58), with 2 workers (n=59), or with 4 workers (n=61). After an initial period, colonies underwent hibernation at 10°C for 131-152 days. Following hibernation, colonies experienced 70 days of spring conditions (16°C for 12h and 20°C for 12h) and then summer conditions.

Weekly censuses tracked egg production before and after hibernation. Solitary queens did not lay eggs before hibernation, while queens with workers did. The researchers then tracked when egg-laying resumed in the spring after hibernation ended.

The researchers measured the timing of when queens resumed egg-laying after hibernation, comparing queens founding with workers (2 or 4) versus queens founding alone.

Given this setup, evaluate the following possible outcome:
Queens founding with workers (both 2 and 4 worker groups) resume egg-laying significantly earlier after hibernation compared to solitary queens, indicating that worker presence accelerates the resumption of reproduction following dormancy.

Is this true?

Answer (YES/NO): YES